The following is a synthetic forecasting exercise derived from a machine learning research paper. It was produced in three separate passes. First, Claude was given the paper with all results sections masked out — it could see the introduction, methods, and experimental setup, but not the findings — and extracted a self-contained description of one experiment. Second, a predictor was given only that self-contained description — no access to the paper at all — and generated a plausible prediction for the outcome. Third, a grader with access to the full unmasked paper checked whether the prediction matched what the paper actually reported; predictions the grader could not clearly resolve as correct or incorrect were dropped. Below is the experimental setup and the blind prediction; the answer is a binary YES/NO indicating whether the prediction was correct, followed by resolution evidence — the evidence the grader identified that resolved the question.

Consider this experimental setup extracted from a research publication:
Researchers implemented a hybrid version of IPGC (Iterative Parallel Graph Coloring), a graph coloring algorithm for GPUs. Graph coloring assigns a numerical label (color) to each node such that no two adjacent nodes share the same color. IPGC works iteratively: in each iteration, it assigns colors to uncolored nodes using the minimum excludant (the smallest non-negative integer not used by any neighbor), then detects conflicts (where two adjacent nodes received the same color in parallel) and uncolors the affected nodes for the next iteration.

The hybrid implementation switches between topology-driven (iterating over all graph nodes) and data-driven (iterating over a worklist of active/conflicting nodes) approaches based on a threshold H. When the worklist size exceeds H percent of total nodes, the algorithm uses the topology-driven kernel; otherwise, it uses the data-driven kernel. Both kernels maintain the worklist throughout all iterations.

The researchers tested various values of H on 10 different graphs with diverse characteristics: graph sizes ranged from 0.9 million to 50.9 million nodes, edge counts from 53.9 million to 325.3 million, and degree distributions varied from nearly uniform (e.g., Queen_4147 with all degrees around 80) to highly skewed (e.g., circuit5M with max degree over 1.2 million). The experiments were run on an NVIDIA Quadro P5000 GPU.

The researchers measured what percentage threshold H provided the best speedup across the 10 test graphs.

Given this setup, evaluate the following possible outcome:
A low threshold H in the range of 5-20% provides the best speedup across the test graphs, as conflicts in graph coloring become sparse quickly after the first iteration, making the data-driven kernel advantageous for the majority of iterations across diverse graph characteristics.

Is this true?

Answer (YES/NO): NO